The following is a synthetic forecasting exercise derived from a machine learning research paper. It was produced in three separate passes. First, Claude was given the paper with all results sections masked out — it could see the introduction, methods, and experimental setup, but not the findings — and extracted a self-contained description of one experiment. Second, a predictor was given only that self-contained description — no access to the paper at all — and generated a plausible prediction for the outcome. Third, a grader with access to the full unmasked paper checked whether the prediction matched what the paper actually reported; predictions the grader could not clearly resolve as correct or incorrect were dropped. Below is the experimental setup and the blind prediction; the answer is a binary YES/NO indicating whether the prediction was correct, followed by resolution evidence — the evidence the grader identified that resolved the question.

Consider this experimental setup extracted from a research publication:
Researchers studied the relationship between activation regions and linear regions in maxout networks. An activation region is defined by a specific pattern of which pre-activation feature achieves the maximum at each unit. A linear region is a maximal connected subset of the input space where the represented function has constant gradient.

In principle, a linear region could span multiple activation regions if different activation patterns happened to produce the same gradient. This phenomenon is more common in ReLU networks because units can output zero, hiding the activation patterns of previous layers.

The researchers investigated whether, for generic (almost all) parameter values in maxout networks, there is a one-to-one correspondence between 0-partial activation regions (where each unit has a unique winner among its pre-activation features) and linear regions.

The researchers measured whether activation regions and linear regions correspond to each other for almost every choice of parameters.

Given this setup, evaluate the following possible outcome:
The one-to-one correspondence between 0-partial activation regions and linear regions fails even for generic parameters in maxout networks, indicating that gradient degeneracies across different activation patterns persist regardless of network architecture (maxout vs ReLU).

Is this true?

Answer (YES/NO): NO